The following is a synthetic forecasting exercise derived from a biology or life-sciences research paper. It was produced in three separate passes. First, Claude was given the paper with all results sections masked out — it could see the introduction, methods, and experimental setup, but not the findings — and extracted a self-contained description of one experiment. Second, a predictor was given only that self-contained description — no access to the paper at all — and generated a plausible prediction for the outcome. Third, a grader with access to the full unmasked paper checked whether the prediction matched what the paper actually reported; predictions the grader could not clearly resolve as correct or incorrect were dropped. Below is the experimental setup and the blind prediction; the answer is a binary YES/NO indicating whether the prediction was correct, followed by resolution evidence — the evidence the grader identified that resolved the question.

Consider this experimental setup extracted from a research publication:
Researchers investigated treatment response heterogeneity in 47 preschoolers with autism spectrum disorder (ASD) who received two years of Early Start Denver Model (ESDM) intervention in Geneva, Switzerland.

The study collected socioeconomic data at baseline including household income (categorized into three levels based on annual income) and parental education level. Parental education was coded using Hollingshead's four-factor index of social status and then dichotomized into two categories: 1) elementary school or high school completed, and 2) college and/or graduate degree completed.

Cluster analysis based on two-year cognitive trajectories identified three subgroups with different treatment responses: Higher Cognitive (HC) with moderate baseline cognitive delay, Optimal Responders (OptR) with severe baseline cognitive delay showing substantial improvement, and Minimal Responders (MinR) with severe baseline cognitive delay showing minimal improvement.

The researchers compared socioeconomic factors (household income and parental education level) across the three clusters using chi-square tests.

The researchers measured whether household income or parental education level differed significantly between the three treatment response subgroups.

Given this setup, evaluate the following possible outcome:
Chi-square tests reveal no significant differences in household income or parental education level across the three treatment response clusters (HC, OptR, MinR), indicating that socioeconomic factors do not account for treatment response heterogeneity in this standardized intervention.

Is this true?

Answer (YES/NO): YES